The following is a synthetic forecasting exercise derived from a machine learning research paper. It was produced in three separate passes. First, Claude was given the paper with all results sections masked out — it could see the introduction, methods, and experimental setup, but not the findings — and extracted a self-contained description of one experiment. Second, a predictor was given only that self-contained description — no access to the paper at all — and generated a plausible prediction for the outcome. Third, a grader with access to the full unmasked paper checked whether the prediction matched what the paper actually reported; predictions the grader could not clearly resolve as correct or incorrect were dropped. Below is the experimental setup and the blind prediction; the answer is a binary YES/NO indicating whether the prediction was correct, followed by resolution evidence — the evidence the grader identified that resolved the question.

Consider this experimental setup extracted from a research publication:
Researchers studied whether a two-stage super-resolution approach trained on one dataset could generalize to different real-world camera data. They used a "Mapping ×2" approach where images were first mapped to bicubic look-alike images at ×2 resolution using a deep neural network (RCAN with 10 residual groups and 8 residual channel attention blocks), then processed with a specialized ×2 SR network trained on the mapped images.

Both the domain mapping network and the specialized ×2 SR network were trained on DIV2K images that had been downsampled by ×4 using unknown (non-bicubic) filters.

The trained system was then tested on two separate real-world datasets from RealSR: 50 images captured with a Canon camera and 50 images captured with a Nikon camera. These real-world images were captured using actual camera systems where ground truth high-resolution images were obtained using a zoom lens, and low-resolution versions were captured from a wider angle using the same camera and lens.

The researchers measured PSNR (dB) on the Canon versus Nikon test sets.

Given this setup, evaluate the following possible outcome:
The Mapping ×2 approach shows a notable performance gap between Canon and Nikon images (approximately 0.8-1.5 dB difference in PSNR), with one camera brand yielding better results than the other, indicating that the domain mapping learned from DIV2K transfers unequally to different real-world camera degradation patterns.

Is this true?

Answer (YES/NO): NO